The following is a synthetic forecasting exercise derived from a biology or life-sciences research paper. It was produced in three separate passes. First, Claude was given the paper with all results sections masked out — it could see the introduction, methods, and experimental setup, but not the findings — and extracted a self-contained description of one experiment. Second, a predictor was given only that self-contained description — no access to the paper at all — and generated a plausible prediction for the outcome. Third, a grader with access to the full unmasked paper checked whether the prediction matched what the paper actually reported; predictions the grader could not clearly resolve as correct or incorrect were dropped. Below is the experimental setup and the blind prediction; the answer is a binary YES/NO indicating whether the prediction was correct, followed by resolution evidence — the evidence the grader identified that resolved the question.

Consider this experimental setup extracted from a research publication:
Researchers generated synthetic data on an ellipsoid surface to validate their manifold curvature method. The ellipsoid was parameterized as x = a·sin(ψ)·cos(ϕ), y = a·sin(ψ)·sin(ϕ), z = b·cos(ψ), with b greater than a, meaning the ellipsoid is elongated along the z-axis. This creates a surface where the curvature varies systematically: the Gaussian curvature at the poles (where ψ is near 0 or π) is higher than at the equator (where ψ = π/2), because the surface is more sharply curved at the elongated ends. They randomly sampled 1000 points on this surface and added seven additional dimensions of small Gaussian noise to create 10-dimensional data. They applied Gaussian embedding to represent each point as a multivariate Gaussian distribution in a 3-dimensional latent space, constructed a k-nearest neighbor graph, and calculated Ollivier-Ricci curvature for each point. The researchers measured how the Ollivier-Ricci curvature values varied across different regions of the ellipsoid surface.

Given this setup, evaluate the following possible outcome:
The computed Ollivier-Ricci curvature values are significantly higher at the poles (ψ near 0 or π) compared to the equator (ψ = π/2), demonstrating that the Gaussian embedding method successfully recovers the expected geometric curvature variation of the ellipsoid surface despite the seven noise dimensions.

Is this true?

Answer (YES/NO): YES